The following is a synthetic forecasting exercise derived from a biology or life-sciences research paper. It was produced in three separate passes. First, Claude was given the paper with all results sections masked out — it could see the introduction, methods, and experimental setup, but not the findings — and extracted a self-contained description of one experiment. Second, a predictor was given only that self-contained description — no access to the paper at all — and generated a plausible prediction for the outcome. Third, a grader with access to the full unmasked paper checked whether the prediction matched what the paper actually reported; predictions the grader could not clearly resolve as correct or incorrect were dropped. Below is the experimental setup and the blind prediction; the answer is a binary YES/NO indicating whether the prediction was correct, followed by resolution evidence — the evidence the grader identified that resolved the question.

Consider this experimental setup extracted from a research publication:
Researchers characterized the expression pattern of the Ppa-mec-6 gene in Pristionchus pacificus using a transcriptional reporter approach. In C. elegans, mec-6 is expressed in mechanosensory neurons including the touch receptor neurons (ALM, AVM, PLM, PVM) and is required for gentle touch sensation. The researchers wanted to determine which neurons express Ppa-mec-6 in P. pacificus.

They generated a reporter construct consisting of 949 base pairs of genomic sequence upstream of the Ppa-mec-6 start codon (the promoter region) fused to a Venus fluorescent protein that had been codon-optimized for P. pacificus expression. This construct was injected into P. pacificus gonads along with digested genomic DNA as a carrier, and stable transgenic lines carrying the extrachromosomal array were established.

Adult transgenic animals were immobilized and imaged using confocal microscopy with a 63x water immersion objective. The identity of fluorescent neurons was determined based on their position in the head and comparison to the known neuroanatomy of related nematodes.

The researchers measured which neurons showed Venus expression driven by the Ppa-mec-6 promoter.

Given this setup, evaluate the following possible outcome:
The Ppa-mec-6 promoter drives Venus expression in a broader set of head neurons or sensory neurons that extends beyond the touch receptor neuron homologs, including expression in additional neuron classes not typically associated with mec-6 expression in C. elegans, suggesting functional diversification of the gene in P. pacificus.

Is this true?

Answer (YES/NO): NO